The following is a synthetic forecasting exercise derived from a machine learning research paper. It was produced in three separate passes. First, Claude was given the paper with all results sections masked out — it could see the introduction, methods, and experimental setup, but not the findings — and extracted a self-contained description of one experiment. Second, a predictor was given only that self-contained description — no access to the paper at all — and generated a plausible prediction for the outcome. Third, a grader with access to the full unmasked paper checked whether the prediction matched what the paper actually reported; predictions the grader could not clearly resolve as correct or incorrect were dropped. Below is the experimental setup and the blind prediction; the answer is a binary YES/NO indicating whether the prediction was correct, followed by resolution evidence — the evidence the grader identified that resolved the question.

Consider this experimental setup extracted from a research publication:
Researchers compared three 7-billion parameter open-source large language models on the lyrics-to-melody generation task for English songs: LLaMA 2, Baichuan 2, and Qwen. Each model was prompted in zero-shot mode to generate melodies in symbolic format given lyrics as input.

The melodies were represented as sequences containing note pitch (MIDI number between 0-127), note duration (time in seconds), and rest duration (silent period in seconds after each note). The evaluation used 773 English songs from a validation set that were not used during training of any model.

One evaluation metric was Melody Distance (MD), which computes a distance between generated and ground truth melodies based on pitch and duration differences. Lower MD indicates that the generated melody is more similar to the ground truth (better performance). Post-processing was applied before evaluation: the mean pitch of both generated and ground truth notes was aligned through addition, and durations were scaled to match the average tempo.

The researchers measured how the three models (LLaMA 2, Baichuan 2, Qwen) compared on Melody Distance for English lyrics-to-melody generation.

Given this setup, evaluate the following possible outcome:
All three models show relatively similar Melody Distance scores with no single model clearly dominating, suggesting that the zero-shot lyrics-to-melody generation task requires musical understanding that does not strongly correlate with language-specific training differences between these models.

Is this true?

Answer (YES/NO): NO